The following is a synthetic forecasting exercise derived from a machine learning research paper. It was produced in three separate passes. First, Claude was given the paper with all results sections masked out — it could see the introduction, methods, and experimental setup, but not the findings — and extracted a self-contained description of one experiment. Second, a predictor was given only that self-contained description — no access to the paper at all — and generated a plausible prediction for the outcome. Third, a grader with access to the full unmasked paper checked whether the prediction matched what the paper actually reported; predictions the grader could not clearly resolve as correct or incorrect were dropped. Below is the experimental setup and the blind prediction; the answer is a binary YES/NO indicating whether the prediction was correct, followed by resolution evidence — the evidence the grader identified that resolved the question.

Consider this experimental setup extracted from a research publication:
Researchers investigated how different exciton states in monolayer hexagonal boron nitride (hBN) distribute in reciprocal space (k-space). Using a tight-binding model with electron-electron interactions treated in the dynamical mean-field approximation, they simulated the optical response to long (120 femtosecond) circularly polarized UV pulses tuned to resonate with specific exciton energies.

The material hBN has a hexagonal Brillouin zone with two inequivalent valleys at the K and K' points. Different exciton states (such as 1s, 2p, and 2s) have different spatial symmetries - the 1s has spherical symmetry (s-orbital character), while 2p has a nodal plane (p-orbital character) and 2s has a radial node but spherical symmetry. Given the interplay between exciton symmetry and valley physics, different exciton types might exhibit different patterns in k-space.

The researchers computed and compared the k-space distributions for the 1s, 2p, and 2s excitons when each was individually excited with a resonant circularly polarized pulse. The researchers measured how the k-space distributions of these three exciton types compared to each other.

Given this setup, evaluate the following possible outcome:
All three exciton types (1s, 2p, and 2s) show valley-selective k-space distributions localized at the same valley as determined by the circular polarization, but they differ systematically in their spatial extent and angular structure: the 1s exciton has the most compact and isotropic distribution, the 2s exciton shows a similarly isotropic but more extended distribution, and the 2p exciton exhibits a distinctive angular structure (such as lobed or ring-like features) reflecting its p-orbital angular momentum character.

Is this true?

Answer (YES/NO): NO